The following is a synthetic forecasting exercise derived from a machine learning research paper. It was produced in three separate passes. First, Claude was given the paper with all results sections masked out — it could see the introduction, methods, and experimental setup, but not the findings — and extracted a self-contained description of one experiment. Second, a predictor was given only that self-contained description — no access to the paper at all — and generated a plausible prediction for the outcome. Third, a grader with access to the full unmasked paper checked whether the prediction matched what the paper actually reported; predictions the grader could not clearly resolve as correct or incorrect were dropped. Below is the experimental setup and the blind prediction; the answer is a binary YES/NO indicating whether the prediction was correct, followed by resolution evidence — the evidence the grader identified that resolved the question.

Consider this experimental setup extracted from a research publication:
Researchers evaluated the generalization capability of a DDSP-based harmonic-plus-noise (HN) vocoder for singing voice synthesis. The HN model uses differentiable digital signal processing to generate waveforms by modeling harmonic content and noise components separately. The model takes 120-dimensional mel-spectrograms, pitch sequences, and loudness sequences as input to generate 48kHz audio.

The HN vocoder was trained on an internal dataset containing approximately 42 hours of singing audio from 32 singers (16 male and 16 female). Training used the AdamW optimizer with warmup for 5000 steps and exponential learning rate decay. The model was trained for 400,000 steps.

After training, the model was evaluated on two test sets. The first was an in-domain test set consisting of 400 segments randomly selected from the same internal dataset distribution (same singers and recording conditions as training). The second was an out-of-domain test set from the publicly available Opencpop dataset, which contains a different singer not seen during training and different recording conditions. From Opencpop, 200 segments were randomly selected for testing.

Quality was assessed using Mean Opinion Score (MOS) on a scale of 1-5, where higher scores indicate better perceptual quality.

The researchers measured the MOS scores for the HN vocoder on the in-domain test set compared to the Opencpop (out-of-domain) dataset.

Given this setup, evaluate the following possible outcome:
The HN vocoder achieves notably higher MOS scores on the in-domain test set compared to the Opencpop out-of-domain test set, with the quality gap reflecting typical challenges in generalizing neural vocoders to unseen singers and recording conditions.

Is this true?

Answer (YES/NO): YES